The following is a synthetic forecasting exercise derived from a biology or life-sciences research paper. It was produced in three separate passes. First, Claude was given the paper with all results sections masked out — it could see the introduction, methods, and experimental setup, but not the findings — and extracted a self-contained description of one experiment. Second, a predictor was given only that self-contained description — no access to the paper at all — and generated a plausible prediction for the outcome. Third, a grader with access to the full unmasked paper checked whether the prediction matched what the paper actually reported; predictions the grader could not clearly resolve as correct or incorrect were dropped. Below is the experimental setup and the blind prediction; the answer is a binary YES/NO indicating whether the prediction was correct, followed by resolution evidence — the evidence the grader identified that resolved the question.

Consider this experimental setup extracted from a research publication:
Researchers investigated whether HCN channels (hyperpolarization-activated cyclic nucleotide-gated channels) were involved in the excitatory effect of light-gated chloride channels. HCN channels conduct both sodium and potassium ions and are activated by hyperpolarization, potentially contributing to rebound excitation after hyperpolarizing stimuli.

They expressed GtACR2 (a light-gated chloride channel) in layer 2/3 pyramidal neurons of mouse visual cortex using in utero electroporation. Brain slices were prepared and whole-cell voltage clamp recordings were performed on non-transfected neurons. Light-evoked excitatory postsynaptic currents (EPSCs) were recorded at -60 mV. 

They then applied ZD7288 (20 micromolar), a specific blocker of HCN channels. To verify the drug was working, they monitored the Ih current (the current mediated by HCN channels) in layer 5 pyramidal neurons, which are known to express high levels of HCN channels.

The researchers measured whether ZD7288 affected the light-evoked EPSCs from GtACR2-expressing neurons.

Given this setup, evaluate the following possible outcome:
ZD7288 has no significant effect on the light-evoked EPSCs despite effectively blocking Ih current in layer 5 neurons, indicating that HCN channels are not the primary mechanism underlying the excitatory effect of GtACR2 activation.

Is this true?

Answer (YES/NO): NO